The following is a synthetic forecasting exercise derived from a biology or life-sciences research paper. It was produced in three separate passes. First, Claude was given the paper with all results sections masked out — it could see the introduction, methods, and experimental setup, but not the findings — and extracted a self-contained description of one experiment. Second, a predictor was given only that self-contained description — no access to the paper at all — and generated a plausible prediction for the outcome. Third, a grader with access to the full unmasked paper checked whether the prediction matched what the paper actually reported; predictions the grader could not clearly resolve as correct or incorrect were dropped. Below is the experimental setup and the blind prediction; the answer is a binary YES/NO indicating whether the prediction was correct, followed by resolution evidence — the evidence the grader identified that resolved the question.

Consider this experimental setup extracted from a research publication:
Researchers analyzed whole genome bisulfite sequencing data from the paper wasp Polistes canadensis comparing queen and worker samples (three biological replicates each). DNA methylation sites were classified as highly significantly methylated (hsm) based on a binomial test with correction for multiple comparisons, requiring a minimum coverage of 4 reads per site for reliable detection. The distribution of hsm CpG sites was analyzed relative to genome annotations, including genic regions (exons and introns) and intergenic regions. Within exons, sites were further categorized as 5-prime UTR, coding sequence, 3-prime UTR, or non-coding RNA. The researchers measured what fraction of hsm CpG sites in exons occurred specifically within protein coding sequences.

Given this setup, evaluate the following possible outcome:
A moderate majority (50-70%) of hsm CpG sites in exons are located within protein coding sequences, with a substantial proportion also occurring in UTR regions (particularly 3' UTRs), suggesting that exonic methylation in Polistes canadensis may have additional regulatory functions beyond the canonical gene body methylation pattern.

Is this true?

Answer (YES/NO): NO